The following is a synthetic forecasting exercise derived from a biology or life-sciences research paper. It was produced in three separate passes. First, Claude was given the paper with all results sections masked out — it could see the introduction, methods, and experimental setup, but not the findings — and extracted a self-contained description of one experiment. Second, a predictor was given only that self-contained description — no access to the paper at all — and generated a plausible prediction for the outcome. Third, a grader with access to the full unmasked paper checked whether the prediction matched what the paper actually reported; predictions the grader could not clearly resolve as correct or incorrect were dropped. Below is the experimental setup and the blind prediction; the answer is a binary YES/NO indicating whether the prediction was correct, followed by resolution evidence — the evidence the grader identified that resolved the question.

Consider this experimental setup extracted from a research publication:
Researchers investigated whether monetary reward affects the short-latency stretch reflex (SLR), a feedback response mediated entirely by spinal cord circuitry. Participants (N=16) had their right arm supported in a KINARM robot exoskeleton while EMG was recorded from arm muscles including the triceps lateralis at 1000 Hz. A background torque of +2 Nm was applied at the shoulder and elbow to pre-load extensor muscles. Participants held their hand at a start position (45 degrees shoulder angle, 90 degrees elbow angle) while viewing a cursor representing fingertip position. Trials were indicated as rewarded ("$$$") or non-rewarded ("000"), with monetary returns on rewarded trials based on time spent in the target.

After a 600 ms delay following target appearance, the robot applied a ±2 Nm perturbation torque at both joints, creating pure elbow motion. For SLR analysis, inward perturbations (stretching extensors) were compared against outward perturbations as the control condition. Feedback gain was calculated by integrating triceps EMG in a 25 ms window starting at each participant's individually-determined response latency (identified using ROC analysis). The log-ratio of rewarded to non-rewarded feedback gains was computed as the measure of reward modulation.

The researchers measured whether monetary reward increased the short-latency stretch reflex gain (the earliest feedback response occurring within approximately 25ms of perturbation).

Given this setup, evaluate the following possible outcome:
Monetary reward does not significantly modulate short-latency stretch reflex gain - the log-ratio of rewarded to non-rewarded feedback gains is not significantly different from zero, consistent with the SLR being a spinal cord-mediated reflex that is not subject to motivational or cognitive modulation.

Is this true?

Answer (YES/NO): YES